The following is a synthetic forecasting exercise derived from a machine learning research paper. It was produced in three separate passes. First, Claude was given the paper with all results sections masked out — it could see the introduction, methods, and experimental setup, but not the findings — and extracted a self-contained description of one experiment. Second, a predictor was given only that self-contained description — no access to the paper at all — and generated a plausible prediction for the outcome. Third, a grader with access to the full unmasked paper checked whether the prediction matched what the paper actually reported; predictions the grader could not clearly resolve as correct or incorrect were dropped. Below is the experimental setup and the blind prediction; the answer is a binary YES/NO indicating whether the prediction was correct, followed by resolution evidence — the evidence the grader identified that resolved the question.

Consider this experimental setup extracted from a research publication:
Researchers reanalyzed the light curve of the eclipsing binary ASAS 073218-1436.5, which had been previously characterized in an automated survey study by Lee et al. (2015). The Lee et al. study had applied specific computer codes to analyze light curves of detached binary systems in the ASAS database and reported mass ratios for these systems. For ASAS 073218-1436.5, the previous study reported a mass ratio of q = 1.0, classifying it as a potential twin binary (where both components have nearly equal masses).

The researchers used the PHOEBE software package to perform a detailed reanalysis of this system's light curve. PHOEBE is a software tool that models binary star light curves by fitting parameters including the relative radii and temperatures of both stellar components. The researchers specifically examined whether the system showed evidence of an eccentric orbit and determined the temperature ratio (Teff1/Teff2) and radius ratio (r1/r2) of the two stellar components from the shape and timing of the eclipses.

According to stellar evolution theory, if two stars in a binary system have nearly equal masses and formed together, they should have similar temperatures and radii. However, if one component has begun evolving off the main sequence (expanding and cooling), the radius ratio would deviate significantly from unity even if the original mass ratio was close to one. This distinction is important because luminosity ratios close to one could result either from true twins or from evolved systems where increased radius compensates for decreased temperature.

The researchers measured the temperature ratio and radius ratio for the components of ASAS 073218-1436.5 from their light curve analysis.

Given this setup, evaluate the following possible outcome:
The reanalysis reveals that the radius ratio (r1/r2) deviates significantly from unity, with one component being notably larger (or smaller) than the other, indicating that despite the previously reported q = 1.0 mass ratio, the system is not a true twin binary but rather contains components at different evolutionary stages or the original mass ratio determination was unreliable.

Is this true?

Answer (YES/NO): YES